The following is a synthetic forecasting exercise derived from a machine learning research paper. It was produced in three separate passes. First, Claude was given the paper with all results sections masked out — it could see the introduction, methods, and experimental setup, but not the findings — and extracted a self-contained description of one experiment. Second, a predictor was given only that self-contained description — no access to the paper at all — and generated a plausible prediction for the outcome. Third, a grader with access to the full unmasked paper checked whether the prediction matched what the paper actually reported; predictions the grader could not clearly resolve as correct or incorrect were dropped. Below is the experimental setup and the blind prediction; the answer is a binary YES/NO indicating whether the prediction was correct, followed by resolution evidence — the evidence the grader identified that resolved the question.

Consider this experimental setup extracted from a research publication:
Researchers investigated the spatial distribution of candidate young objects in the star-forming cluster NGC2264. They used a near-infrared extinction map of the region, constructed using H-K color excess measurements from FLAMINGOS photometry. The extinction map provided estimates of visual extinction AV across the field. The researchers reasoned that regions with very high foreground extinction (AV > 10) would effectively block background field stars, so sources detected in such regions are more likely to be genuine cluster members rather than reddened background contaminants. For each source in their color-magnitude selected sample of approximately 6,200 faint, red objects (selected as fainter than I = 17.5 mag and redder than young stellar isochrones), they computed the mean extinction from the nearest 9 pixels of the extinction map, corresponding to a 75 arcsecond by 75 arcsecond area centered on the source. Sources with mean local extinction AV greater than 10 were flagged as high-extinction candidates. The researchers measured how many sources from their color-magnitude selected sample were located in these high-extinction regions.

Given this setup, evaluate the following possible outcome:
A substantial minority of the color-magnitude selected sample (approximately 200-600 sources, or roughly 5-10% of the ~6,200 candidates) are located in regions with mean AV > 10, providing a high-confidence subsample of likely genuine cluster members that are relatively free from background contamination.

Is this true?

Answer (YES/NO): YES